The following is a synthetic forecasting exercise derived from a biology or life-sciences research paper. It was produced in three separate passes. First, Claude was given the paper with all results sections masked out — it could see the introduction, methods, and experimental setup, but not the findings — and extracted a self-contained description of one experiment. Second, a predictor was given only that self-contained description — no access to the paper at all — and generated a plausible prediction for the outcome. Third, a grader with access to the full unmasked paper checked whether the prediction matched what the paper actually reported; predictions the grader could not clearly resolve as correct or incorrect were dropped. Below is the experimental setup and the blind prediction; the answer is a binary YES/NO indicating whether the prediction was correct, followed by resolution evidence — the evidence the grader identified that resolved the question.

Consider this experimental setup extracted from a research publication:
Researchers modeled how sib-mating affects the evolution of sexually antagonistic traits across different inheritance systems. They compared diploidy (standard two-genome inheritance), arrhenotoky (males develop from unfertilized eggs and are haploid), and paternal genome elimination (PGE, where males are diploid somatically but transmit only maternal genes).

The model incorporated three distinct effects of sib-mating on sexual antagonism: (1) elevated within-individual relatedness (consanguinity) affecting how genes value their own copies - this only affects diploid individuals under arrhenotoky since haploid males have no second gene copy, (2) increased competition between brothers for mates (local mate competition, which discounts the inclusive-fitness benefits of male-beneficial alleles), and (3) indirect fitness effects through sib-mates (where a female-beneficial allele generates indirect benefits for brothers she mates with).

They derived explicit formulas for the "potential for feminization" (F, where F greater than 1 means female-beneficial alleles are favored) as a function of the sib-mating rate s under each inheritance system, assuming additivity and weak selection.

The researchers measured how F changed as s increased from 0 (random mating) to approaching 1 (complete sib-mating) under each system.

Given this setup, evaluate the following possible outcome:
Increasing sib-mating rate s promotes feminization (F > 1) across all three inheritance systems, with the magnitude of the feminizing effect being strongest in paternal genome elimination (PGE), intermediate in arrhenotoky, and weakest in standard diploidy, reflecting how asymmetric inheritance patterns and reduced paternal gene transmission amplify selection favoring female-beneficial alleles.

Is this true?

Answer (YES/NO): NO